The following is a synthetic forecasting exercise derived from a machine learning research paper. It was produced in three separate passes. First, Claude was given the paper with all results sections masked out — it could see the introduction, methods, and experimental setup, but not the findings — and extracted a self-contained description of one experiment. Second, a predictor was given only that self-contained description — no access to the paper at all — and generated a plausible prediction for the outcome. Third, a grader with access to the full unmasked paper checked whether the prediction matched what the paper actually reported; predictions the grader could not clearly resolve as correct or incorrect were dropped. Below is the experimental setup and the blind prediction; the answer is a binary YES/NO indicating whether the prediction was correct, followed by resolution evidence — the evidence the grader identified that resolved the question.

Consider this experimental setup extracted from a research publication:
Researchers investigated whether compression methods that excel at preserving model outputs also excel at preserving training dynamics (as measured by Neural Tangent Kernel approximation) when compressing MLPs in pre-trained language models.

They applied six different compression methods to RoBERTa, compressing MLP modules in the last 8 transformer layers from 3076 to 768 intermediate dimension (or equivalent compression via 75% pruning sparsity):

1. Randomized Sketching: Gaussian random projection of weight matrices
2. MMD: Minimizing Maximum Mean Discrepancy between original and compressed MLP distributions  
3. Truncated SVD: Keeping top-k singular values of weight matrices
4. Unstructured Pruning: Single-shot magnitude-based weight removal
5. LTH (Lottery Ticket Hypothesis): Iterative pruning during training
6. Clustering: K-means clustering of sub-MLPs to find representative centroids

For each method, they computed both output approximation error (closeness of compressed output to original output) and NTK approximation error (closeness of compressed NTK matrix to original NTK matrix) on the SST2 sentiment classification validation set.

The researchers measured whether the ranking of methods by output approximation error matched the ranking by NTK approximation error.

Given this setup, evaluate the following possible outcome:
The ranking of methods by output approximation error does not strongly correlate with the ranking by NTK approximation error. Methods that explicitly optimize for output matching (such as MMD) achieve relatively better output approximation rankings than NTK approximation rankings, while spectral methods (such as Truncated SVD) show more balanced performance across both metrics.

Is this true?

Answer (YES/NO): NO